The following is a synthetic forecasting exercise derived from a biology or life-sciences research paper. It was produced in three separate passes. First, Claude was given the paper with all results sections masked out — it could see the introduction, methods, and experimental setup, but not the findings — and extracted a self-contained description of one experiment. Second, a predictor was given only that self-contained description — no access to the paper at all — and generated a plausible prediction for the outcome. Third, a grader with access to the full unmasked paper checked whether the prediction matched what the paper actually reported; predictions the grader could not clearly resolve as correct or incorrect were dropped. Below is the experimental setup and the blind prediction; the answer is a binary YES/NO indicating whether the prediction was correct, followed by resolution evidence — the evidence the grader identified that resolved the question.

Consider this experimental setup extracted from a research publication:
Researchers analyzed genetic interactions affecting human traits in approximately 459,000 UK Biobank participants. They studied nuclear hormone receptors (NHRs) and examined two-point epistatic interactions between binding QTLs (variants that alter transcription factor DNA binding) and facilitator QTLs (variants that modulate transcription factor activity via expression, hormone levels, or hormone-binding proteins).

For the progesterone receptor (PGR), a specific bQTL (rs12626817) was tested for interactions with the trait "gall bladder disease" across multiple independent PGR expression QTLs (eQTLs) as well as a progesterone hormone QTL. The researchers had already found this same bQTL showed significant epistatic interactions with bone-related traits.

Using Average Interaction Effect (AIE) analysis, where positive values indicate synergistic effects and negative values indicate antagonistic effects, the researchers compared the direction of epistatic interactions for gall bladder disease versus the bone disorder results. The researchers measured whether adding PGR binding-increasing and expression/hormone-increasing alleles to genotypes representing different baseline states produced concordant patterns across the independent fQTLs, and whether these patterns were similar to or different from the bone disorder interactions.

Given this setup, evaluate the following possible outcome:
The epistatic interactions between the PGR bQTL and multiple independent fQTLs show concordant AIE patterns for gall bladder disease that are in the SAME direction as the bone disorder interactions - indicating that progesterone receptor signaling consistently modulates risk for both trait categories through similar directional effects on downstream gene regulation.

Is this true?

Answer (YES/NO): NO